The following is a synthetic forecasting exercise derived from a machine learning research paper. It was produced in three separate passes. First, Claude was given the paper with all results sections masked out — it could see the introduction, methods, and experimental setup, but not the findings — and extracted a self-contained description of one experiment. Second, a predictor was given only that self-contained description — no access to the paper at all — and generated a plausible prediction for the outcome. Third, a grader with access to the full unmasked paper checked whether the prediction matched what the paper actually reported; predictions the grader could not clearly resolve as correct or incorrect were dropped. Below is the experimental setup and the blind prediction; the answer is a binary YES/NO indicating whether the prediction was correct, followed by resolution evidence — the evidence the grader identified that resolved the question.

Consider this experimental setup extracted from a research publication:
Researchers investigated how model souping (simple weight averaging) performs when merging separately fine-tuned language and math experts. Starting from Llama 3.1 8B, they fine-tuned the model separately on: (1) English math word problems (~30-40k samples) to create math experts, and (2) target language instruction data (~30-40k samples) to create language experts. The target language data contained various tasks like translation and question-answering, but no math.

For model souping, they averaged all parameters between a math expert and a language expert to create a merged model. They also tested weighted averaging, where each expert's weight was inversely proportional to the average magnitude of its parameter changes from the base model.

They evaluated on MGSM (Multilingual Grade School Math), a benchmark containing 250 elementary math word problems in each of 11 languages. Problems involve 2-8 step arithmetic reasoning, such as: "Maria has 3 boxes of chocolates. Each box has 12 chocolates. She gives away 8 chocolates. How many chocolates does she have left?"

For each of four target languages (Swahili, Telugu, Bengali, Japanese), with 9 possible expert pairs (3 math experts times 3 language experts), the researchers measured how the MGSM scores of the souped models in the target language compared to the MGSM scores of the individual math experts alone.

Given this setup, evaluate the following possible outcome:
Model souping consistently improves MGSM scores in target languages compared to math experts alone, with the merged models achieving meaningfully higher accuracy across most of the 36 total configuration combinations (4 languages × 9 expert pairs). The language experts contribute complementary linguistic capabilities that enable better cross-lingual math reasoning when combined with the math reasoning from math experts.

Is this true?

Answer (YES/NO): NO